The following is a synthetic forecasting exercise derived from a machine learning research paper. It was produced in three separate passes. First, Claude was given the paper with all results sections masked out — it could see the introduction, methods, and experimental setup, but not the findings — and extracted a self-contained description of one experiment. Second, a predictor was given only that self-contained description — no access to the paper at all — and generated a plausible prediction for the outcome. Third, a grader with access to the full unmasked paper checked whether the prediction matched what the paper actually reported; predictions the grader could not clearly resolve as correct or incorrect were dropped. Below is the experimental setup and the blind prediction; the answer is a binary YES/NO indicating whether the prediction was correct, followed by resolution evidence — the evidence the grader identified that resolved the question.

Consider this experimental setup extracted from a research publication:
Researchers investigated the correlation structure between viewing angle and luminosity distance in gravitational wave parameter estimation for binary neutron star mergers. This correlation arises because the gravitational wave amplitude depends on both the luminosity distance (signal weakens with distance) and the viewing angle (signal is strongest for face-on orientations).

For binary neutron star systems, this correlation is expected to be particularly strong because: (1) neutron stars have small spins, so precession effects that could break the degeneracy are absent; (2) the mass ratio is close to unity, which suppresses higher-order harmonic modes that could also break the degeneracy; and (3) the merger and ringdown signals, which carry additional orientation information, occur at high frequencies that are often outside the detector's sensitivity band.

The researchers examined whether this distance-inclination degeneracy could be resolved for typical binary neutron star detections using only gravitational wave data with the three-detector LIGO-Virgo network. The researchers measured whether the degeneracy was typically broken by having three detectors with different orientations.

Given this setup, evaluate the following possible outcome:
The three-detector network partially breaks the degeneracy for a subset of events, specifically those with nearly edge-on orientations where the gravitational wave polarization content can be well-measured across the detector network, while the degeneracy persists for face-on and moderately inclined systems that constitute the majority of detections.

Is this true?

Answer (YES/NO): NO